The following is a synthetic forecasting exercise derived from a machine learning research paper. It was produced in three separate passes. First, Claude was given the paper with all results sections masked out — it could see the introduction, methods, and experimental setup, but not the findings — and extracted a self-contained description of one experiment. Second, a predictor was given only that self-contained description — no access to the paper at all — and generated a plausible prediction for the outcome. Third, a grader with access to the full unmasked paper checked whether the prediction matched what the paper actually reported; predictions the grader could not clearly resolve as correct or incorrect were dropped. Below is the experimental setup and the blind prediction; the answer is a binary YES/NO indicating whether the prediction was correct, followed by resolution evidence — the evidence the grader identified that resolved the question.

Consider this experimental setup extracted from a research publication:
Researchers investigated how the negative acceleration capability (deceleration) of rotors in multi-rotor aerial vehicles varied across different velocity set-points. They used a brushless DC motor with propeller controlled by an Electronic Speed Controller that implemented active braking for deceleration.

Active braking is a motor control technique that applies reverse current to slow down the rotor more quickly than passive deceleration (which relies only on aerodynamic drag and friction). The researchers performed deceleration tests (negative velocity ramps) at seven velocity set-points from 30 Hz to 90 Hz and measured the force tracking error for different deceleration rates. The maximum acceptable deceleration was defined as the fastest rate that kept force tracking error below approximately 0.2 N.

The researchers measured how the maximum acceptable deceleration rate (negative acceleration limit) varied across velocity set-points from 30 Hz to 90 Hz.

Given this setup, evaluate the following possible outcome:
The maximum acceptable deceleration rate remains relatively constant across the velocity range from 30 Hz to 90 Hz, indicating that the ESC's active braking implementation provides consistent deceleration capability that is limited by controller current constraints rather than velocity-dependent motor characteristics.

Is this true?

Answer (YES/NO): NO